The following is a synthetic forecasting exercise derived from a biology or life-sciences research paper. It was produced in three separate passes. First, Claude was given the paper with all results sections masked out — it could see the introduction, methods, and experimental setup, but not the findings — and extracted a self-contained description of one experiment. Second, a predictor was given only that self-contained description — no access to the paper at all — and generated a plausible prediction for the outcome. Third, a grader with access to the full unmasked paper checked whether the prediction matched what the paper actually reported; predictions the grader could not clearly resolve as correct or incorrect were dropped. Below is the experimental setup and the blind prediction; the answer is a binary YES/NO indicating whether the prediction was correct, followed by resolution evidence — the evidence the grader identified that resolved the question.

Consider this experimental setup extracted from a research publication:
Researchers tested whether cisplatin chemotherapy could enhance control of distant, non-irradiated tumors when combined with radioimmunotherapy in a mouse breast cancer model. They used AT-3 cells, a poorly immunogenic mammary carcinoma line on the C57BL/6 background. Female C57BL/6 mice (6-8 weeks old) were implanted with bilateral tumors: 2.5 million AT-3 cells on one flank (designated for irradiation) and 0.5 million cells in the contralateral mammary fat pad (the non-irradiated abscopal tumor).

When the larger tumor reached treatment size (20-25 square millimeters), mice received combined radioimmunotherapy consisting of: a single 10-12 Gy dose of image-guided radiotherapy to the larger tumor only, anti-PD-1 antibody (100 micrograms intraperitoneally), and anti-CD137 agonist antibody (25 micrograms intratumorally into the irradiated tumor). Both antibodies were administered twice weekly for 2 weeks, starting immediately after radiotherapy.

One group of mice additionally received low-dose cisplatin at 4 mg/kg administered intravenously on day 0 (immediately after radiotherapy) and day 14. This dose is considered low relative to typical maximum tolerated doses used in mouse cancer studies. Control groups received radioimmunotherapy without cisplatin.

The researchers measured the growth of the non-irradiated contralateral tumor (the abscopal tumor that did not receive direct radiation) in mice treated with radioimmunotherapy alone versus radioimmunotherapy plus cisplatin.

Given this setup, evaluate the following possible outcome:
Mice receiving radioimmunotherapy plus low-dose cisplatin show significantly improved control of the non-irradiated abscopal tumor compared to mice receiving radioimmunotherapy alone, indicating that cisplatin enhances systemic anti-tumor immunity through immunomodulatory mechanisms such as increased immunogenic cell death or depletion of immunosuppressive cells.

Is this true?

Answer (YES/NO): NO